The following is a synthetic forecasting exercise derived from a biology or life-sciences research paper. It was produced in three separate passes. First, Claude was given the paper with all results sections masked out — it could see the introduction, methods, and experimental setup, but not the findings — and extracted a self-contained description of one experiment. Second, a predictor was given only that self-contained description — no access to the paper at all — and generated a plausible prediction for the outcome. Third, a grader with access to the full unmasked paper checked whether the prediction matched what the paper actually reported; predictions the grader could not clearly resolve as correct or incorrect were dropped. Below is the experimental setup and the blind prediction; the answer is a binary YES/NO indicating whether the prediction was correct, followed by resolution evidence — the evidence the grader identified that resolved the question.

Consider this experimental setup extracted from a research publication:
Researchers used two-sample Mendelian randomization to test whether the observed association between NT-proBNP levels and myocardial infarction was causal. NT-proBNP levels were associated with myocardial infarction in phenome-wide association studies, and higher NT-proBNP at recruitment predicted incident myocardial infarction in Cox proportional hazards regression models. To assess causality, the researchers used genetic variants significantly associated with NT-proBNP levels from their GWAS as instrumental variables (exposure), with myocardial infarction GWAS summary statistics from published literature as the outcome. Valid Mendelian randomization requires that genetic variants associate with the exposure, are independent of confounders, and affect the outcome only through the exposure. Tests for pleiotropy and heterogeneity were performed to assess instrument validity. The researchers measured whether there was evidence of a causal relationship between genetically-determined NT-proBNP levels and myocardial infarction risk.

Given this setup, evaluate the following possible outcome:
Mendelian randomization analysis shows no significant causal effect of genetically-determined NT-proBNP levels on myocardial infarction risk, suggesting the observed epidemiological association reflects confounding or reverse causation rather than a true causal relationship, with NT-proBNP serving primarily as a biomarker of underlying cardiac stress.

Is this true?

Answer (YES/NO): YES